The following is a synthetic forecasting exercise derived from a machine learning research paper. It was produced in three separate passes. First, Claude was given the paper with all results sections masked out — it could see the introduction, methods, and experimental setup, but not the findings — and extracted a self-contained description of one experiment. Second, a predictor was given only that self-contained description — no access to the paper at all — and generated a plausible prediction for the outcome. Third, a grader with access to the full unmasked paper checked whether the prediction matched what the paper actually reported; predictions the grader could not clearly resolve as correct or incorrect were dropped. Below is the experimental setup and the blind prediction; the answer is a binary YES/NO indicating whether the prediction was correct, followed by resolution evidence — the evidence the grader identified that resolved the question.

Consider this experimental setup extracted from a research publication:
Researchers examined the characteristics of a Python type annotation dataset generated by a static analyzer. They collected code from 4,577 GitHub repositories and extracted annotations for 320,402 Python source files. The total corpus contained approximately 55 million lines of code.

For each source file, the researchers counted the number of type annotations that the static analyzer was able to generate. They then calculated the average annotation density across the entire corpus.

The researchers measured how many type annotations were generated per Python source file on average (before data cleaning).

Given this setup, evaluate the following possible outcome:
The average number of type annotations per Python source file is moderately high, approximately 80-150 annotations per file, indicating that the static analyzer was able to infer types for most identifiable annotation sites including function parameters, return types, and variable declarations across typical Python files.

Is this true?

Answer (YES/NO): NO